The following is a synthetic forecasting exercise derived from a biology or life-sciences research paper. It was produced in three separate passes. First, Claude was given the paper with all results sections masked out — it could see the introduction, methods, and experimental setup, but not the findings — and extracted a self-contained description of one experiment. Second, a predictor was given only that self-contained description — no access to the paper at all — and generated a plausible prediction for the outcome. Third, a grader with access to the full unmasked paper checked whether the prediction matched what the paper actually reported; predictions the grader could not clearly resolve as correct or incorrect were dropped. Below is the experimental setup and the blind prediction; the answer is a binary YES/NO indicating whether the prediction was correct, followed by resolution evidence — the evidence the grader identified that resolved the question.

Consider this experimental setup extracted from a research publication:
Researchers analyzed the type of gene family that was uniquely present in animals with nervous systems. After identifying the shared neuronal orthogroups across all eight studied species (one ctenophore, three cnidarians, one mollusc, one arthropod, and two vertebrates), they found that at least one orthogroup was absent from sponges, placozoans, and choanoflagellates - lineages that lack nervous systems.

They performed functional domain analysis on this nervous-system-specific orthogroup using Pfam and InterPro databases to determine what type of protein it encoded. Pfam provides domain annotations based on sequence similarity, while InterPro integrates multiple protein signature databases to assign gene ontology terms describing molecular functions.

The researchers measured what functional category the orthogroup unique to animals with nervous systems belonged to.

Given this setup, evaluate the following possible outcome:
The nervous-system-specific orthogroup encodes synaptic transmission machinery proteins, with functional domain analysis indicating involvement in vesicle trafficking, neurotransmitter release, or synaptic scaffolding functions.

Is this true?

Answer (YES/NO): NO